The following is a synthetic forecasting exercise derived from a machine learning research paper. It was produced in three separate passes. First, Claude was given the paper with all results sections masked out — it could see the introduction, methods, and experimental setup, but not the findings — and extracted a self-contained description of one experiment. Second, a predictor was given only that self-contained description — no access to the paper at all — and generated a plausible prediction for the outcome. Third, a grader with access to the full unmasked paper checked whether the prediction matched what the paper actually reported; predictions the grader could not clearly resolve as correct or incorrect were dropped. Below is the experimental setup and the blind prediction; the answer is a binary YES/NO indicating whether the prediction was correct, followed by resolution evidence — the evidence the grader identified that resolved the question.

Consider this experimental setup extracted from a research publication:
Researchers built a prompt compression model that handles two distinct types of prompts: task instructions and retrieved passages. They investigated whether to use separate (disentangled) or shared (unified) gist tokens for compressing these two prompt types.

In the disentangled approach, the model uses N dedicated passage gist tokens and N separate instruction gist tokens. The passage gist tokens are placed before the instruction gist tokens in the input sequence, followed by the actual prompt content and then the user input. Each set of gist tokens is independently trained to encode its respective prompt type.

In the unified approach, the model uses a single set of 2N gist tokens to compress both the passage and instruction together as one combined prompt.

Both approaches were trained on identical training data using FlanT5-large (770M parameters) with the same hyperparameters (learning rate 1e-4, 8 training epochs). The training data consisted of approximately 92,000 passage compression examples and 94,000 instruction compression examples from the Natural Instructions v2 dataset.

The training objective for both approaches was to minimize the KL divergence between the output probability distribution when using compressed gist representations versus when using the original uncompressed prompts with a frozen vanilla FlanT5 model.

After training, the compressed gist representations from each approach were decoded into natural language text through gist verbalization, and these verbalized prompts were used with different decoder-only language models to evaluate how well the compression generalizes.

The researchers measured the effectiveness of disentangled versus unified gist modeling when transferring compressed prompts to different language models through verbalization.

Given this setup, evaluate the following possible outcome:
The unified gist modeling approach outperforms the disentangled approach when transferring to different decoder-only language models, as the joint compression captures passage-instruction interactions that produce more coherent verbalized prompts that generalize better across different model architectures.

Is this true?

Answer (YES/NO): NO